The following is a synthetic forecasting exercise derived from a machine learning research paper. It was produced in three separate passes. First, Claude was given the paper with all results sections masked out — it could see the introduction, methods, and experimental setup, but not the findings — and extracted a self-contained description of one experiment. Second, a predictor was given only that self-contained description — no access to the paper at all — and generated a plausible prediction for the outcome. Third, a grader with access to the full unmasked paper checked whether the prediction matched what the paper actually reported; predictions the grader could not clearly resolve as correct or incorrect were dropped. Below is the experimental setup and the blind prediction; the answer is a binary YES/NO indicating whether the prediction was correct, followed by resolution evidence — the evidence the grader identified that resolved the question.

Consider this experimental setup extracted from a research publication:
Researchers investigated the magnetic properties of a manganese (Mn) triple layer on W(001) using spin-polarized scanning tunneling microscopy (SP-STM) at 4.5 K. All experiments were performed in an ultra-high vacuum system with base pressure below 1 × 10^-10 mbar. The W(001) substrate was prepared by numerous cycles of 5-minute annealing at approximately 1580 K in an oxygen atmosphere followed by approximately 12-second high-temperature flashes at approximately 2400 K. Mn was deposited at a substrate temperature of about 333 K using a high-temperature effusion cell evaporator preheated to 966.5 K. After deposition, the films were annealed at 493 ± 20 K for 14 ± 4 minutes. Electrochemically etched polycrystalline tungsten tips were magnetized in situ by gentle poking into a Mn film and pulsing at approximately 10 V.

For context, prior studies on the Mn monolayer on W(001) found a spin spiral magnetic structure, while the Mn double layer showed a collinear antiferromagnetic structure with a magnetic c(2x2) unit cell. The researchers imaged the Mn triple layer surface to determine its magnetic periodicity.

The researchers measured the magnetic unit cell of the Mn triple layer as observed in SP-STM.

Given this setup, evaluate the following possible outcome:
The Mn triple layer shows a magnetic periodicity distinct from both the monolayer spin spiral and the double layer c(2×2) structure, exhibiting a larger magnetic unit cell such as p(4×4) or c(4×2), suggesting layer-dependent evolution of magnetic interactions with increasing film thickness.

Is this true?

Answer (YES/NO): YES